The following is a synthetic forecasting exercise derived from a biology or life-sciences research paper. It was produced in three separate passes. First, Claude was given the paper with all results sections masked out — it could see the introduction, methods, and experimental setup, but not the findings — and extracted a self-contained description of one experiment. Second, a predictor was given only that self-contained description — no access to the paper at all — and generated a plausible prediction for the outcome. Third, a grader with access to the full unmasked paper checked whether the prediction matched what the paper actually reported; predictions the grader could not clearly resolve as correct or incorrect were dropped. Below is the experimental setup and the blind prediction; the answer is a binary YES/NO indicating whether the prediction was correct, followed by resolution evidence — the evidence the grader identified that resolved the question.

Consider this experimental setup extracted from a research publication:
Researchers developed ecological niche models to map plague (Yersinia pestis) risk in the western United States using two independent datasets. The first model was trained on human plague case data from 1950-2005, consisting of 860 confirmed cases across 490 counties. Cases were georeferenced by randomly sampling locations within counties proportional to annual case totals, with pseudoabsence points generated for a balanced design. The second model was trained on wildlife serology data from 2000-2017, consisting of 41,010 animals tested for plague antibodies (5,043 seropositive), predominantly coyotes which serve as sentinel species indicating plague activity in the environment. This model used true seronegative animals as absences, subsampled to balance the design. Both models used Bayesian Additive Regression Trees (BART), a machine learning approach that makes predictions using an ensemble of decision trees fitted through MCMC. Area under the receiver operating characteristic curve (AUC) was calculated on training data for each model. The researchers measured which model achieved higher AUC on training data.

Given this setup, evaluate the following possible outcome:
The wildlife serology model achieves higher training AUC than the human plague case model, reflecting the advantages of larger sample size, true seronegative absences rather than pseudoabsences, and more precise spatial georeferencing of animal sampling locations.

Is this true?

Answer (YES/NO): NO